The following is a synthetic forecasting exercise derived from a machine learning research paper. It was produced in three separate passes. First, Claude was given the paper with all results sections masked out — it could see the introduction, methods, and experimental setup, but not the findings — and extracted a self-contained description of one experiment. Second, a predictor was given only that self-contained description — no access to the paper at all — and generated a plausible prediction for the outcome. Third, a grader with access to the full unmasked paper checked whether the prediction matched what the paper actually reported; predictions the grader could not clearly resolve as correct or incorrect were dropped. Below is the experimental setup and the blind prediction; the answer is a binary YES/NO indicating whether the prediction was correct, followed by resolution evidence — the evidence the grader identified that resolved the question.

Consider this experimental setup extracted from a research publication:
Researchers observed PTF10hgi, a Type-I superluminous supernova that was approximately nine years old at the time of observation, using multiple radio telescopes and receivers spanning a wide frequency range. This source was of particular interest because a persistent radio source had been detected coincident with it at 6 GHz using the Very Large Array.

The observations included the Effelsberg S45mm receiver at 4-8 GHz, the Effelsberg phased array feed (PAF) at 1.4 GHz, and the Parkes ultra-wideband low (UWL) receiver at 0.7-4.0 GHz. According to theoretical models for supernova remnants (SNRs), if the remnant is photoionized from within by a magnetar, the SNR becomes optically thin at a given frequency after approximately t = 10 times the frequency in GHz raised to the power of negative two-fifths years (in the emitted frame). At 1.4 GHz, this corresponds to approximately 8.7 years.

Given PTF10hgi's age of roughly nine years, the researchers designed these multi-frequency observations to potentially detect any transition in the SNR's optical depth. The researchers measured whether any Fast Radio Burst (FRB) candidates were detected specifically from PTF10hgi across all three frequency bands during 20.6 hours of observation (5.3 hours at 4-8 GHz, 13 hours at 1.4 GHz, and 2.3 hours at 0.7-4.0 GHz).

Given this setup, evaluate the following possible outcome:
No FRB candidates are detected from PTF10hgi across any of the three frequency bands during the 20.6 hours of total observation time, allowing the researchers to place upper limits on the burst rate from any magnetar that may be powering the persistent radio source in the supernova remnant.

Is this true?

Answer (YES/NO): YES